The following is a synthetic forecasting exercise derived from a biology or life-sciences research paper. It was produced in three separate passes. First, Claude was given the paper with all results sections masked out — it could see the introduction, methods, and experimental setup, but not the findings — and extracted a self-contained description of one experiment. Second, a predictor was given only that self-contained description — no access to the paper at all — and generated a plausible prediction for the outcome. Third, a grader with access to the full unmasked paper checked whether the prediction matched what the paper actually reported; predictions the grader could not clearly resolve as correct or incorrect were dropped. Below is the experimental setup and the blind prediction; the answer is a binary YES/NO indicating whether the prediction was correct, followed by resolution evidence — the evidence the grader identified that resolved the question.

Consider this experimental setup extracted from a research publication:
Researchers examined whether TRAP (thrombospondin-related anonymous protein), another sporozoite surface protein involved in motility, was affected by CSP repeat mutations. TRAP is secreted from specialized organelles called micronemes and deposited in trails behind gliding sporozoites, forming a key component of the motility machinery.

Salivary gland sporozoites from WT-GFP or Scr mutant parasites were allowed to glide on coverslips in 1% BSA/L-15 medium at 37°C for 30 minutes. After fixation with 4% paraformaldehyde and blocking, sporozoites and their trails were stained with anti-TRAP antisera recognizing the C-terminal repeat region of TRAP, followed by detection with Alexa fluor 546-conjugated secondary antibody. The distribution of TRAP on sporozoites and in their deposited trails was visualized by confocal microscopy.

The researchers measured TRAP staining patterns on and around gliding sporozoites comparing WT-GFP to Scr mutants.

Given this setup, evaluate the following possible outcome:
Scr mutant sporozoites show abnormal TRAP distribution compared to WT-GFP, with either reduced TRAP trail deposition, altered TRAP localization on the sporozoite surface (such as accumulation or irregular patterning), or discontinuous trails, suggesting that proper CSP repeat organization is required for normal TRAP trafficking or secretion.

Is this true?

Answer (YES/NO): YES